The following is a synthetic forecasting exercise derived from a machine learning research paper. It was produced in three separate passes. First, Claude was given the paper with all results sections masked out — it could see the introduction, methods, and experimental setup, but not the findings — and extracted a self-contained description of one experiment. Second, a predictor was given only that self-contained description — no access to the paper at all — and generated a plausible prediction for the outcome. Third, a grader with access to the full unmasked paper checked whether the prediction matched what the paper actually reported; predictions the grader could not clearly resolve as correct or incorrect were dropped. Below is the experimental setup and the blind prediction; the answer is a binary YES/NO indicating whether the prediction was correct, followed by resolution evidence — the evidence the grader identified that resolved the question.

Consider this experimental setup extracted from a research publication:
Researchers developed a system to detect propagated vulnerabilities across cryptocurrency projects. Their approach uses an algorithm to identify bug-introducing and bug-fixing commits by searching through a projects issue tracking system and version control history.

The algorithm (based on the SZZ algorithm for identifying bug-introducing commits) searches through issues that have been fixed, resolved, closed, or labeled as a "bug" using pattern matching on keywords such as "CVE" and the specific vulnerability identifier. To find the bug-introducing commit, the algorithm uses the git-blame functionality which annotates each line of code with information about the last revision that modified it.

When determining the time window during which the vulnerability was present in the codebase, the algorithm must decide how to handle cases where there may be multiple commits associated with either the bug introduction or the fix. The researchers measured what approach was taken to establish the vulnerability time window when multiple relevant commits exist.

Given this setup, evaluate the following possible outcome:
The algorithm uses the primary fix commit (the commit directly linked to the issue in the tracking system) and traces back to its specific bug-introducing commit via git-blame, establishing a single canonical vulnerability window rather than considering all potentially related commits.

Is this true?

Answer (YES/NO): NO